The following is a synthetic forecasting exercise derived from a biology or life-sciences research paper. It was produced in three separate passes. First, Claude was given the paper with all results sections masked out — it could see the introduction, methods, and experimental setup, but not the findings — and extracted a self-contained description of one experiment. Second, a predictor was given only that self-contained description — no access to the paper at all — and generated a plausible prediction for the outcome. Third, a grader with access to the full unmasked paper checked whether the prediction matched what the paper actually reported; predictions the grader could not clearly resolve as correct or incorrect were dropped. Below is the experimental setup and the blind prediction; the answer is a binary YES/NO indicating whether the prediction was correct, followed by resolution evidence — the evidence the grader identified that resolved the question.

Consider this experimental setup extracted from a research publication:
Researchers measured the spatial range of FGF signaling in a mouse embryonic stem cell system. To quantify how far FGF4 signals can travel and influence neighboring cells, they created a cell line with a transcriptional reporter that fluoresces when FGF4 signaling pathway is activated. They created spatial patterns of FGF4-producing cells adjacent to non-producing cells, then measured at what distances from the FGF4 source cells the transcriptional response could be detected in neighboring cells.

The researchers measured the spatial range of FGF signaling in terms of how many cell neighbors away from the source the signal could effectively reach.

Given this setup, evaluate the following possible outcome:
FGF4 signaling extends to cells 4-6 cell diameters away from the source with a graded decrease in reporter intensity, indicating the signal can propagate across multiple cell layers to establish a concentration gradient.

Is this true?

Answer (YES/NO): NO